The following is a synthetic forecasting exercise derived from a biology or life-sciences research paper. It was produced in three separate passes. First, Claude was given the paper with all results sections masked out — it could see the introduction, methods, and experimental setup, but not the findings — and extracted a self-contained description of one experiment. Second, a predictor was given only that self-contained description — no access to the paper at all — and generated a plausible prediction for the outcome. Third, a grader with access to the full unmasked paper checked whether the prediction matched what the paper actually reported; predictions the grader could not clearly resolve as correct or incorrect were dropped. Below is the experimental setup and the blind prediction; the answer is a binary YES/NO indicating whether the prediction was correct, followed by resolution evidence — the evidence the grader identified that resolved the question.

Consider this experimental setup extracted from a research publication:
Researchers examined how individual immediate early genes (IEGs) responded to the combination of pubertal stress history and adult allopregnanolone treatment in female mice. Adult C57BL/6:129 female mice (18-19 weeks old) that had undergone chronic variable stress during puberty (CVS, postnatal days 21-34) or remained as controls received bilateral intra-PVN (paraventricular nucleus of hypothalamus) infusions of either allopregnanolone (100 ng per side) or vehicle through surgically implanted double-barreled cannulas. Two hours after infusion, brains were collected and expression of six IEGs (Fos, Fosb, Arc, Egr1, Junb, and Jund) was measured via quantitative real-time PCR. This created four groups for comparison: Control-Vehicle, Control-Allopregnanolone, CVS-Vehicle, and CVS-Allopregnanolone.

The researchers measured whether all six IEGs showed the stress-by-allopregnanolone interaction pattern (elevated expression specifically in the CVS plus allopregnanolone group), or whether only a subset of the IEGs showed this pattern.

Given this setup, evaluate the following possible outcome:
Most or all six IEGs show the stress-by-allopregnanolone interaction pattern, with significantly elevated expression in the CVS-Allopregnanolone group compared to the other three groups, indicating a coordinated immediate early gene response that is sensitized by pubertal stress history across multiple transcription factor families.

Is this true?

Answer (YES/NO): NO